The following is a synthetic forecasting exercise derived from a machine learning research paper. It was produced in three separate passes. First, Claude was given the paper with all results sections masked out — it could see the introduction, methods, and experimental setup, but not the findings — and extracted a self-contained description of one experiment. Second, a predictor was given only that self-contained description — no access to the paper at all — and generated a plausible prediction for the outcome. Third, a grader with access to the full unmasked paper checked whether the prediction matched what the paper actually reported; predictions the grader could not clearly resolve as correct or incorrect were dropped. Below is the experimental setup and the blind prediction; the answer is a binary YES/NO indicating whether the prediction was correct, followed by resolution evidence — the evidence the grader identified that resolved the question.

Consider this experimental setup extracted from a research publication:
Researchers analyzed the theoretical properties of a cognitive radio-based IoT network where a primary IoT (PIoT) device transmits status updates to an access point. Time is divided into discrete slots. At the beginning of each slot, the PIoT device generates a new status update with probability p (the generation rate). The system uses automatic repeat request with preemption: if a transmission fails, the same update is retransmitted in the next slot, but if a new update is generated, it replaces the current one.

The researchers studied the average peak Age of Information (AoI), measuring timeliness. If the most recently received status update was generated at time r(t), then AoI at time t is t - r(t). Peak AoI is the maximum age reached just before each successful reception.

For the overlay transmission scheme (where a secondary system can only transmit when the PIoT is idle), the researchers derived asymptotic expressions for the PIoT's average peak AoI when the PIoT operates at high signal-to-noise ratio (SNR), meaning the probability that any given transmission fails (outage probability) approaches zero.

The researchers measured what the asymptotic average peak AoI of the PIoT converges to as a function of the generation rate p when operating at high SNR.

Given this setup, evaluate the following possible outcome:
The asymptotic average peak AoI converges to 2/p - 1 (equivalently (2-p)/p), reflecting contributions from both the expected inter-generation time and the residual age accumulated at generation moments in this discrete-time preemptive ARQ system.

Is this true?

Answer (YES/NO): NO